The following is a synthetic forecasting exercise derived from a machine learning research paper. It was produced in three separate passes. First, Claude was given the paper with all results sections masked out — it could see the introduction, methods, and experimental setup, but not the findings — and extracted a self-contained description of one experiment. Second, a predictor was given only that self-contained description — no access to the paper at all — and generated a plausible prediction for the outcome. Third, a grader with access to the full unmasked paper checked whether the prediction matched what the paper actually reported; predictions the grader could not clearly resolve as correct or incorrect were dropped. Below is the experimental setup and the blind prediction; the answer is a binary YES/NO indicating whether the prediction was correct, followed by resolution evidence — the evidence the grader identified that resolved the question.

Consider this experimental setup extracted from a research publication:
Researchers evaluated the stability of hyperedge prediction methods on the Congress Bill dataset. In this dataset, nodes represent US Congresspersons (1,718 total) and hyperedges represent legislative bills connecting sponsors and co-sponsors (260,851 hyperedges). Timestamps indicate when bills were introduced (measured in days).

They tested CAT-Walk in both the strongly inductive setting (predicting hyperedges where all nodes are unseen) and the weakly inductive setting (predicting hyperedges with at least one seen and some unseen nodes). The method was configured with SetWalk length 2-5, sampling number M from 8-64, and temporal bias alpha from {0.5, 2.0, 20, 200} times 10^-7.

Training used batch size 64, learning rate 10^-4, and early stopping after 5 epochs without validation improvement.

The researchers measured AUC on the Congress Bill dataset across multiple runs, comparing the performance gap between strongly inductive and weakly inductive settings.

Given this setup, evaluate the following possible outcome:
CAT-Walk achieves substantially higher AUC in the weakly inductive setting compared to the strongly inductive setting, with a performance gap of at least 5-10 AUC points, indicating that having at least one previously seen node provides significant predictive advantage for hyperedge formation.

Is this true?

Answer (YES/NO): NO